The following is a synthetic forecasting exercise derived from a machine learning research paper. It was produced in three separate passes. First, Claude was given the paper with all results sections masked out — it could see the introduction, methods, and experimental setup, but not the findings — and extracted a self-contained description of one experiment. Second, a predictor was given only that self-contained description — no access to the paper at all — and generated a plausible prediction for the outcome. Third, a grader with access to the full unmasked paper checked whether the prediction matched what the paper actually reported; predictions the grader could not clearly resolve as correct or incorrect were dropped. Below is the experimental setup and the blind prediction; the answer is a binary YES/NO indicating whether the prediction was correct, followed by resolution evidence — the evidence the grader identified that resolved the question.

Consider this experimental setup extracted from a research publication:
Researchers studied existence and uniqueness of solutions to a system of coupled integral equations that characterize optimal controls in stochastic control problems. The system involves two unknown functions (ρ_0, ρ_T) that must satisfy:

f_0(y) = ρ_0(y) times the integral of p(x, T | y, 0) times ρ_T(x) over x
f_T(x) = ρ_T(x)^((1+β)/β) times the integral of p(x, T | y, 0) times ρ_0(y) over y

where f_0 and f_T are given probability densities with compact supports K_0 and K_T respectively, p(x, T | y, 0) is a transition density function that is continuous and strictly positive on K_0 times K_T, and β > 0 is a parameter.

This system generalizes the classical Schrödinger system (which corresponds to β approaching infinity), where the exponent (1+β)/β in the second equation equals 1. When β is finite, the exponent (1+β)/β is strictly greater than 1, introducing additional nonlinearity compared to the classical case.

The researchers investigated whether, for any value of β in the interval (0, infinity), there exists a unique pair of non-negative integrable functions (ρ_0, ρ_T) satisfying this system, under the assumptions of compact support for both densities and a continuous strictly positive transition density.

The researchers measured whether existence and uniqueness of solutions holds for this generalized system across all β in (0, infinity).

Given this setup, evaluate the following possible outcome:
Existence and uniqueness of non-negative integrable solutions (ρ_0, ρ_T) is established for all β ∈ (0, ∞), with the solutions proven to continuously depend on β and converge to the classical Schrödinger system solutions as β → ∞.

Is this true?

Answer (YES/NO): NO